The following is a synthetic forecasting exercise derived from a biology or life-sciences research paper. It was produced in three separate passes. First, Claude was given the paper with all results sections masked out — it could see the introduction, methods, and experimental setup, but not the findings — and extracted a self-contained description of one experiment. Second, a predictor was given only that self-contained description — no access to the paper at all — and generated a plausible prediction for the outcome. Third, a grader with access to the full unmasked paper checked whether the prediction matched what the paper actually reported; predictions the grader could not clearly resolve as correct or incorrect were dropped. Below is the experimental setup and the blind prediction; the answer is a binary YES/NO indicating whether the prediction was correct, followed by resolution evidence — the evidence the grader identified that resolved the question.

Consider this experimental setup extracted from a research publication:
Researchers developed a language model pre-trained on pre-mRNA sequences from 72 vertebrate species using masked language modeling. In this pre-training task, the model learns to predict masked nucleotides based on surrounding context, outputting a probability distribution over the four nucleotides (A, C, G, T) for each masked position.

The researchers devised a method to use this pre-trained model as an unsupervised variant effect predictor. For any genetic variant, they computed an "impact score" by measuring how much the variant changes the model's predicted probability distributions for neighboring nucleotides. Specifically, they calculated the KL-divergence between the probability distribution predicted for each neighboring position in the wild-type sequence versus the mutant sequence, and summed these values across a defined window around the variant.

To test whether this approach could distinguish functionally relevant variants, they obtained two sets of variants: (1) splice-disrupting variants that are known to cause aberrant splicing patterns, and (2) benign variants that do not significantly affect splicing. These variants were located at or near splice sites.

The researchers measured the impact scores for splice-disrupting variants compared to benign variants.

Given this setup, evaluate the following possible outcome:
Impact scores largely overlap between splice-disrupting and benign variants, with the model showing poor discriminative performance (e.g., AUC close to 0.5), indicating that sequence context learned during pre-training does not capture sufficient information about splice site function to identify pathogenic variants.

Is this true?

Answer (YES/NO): NO